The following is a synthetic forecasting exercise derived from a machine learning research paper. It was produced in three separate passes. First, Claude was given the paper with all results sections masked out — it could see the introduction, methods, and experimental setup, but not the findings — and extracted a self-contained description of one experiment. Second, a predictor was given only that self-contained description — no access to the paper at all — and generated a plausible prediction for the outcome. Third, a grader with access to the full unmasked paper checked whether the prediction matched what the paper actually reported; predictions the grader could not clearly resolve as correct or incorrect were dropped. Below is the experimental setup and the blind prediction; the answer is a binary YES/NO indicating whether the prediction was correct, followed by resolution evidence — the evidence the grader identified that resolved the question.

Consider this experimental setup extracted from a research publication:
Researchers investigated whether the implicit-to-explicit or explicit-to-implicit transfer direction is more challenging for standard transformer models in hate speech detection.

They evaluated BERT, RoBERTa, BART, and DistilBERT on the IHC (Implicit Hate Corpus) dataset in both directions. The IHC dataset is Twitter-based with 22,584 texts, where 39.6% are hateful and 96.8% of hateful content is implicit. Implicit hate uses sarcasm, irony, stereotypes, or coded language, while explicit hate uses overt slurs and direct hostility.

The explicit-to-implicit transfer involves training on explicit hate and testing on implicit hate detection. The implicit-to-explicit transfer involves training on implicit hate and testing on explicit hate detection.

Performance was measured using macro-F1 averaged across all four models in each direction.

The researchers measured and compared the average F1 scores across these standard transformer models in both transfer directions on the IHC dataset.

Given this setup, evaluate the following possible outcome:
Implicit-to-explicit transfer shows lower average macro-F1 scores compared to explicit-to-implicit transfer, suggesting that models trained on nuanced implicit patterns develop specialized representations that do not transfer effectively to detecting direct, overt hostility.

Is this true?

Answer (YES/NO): NO